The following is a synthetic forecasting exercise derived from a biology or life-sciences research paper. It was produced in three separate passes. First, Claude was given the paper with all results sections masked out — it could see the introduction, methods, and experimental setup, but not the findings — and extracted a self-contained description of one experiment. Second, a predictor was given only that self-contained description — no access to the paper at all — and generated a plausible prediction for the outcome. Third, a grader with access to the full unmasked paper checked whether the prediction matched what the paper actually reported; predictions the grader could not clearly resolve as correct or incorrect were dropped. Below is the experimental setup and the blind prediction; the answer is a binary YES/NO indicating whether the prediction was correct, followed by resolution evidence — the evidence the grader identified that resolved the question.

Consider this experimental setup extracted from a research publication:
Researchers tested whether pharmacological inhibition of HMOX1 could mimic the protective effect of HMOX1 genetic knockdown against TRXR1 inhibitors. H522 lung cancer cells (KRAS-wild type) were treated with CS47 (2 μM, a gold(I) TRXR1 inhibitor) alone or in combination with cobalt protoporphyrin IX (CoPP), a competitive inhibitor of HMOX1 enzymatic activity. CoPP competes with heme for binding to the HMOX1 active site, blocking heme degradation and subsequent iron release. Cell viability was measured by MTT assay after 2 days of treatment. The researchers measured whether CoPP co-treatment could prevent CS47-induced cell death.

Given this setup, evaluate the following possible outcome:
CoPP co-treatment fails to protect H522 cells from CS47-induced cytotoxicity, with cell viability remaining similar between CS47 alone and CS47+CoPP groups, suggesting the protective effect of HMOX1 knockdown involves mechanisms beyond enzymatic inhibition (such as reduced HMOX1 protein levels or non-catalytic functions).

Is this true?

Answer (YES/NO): NO